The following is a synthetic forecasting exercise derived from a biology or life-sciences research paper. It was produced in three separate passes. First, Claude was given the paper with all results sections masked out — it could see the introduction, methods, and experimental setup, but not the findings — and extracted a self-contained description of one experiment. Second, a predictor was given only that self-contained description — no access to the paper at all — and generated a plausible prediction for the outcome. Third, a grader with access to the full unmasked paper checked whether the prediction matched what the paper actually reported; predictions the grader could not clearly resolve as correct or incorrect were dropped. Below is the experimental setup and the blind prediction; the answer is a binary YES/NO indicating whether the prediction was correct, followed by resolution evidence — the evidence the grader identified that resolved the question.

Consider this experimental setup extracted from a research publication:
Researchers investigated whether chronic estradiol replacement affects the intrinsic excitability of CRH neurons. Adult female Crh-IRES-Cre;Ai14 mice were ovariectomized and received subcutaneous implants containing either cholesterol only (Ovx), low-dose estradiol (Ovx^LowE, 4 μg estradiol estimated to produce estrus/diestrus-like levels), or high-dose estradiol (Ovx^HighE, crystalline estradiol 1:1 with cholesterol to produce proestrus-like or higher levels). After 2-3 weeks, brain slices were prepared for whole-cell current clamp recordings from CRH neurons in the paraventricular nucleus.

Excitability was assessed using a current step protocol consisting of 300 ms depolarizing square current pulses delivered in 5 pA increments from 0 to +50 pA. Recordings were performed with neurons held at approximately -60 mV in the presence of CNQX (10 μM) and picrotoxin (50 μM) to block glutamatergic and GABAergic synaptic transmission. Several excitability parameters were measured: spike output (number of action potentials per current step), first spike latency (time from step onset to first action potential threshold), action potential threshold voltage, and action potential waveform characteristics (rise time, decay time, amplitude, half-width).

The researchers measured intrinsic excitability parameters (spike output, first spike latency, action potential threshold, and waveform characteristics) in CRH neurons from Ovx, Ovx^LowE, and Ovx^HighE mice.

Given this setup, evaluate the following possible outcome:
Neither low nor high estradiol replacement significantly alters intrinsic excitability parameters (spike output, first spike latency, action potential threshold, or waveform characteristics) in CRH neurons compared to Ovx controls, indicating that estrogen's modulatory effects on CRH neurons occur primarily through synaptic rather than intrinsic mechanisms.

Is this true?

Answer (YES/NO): NO